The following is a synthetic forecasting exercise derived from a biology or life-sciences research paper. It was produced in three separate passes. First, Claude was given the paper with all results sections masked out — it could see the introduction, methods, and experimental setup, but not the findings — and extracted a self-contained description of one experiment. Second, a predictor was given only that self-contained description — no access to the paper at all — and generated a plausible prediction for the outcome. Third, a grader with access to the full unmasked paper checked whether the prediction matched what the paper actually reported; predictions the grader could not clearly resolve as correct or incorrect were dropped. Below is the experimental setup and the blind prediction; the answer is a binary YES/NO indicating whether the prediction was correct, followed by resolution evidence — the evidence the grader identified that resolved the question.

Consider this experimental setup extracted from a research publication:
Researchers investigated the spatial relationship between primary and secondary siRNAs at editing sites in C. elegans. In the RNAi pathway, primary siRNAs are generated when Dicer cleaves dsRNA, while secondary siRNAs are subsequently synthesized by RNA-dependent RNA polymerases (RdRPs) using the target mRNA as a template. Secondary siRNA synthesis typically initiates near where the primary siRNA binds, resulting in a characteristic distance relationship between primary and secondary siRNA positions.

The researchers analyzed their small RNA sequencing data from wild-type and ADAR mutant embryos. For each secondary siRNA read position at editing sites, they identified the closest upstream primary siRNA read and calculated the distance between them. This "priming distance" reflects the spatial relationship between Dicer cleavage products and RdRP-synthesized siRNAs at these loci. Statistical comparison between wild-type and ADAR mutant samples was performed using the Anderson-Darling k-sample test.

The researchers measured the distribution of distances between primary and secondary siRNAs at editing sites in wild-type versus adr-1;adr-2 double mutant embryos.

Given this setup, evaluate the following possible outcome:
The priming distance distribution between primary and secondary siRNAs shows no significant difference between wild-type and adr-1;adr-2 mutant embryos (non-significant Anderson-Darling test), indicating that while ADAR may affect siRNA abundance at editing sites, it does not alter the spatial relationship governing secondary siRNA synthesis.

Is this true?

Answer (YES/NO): NO